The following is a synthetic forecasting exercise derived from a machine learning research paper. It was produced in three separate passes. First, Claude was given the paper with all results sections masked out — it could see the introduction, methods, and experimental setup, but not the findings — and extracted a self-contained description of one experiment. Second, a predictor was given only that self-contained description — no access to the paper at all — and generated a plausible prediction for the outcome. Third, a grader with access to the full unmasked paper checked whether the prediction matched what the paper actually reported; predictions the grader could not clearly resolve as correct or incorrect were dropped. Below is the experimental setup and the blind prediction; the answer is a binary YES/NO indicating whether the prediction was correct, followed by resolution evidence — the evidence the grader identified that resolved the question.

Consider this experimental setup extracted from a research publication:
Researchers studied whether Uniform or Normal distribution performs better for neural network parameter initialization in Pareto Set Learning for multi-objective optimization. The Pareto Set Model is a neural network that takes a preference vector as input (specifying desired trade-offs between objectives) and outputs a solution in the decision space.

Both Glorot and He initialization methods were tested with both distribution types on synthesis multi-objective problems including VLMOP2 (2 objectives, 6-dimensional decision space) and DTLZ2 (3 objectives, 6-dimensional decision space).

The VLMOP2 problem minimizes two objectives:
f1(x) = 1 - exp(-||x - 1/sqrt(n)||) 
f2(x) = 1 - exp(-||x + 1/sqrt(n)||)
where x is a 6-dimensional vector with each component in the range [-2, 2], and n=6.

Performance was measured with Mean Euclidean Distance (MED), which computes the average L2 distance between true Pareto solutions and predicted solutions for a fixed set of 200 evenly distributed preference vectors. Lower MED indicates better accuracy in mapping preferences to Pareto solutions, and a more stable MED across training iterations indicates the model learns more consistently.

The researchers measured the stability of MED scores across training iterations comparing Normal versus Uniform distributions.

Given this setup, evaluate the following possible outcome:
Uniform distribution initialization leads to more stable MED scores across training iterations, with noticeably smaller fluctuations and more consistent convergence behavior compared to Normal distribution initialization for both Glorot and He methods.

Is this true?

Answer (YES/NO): YES